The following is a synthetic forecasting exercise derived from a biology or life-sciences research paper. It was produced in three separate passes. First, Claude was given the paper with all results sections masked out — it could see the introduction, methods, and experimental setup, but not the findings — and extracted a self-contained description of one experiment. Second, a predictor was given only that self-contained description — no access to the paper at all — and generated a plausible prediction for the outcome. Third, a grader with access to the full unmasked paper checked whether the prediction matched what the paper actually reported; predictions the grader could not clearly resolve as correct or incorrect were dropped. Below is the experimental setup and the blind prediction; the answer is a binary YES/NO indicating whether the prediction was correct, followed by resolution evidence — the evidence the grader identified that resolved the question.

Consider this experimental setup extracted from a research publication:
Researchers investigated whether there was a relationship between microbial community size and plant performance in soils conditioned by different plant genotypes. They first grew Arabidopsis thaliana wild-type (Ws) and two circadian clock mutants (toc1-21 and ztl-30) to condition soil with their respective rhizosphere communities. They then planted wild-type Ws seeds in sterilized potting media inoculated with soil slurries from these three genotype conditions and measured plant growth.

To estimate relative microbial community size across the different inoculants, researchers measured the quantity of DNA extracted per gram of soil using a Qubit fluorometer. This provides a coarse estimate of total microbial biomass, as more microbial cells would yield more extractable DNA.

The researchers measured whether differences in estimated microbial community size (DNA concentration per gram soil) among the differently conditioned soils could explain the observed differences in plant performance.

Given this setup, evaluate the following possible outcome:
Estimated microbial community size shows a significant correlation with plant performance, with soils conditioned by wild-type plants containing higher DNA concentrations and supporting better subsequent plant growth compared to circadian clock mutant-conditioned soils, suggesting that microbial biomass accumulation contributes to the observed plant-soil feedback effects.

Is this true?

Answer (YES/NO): NO